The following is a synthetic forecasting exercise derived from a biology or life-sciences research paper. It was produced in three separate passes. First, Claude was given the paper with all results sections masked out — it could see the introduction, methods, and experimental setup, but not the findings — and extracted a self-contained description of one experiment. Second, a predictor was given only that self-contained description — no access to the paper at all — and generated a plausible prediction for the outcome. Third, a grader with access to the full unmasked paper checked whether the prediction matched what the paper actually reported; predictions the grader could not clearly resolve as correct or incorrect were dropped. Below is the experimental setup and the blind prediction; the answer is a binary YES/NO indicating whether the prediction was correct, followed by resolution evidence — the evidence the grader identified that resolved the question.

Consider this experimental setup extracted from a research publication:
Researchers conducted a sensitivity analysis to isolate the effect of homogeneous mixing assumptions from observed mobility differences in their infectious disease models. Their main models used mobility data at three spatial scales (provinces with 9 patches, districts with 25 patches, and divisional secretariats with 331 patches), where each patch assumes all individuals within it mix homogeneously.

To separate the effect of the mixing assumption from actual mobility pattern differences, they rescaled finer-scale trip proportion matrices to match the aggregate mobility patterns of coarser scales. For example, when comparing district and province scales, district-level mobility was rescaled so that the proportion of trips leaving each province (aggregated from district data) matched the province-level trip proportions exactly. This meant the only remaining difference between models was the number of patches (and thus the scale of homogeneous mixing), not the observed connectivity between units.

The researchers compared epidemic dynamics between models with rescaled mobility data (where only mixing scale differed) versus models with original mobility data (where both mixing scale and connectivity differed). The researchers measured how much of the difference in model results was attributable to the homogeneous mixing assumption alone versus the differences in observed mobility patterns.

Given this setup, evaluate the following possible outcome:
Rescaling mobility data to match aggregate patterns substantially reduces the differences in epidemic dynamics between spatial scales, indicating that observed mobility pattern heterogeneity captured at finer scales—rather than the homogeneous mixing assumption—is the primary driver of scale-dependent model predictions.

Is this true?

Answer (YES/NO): NO